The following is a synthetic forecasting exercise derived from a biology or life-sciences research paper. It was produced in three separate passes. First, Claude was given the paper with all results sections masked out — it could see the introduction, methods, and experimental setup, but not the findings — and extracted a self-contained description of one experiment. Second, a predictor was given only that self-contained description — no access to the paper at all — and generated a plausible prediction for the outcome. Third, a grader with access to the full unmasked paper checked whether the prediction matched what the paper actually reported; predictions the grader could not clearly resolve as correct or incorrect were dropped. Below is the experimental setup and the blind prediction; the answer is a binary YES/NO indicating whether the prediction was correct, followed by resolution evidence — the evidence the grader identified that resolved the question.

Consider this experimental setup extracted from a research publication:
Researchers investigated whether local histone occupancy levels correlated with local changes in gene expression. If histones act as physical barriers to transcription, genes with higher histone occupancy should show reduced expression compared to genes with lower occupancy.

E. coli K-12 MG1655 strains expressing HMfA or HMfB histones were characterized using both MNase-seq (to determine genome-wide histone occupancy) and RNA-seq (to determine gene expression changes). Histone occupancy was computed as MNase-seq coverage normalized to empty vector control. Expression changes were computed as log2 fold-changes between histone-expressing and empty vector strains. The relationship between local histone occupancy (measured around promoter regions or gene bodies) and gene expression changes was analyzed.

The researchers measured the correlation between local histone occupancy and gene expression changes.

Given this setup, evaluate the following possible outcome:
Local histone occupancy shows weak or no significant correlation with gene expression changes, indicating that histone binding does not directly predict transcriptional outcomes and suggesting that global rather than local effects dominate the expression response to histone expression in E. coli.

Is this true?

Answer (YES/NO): NO